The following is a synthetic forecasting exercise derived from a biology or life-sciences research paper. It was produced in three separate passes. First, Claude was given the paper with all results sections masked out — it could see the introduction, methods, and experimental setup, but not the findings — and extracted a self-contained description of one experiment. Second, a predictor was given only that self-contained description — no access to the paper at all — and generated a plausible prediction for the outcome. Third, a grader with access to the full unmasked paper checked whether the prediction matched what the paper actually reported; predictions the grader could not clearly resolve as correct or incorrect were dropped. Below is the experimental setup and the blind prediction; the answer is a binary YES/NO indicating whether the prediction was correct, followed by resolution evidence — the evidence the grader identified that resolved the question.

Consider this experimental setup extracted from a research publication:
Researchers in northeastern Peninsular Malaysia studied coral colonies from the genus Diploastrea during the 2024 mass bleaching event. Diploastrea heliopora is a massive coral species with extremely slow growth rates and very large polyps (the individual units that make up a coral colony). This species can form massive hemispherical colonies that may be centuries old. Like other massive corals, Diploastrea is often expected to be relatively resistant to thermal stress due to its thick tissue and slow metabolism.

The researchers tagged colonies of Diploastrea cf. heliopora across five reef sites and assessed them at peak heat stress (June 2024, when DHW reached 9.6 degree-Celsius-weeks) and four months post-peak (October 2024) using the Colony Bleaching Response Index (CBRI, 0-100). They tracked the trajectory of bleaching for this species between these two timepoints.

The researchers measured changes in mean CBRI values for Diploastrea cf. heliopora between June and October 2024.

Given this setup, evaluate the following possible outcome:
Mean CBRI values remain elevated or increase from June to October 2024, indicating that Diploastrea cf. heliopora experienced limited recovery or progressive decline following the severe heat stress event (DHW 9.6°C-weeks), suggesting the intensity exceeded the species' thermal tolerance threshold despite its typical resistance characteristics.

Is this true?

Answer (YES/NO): NO